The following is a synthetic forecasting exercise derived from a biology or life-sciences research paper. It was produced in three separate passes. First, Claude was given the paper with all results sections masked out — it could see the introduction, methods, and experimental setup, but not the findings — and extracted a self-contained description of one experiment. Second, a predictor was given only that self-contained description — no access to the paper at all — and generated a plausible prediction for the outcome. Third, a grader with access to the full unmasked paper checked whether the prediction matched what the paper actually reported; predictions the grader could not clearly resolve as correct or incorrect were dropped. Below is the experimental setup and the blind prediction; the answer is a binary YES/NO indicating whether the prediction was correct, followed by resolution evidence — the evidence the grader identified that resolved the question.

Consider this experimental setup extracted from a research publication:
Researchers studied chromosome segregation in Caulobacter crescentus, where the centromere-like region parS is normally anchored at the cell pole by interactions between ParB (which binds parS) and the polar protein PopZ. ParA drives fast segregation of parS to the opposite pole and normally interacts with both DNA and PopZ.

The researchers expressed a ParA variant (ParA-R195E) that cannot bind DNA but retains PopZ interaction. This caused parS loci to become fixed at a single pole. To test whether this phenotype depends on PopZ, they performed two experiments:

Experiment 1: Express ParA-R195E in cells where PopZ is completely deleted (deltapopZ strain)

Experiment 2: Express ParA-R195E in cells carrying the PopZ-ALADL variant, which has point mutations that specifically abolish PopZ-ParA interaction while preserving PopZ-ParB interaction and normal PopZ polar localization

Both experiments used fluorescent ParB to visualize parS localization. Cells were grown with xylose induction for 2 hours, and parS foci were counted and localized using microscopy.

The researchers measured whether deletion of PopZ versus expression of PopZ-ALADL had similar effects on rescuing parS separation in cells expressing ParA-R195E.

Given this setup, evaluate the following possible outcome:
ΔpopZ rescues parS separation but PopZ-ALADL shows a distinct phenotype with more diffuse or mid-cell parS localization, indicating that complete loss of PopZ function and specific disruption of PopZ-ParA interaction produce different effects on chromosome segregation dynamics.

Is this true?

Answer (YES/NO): NO